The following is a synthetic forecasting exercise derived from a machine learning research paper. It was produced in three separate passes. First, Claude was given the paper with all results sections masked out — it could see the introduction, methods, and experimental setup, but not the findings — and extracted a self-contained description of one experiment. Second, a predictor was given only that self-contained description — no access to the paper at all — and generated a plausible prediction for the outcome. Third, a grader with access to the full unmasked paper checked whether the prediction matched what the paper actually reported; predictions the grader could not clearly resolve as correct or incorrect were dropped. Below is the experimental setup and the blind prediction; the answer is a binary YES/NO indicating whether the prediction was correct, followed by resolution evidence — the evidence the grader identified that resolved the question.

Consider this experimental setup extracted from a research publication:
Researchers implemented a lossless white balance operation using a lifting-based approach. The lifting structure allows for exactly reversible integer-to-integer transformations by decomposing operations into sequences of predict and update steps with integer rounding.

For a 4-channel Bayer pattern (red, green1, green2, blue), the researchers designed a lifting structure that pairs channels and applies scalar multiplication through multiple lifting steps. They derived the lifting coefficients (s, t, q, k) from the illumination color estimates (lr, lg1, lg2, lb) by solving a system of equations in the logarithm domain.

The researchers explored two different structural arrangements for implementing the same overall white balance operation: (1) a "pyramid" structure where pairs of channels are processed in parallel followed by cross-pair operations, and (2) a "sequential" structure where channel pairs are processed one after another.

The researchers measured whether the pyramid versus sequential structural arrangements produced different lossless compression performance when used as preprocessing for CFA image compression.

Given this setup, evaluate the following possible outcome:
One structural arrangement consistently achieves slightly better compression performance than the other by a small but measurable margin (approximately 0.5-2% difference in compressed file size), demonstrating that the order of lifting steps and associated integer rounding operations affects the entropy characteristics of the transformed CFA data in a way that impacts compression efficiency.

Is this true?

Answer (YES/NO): NO